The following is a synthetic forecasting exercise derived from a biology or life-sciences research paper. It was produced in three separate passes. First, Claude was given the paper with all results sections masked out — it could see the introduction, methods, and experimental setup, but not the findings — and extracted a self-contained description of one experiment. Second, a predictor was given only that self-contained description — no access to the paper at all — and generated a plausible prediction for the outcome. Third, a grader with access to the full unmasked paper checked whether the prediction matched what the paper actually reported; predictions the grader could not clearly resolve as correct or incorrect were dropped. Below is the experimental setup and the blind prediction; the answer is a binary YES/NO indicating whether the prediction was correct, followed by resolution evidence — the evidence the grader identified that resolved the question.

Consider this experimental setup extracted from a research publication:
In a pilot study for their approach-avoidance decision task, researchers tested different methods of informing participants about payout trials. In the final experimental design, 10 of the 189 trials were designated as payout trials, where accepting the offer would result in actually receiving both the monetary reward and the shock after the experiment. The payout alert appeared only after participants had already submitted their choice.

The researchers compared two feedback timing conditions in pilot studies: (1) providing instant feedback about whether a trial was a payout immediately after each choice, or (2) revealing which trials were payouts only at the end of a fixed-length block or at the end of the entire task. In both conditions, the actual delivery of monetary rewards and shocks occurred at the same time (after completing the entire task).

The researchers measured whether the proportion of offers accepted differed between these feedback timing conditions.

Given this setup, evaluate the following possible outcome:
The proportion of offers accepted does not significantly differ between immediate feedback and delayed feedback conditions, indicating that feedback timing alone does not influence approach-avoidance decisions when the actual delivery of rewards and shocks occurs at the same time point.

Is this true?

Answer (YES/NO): NO